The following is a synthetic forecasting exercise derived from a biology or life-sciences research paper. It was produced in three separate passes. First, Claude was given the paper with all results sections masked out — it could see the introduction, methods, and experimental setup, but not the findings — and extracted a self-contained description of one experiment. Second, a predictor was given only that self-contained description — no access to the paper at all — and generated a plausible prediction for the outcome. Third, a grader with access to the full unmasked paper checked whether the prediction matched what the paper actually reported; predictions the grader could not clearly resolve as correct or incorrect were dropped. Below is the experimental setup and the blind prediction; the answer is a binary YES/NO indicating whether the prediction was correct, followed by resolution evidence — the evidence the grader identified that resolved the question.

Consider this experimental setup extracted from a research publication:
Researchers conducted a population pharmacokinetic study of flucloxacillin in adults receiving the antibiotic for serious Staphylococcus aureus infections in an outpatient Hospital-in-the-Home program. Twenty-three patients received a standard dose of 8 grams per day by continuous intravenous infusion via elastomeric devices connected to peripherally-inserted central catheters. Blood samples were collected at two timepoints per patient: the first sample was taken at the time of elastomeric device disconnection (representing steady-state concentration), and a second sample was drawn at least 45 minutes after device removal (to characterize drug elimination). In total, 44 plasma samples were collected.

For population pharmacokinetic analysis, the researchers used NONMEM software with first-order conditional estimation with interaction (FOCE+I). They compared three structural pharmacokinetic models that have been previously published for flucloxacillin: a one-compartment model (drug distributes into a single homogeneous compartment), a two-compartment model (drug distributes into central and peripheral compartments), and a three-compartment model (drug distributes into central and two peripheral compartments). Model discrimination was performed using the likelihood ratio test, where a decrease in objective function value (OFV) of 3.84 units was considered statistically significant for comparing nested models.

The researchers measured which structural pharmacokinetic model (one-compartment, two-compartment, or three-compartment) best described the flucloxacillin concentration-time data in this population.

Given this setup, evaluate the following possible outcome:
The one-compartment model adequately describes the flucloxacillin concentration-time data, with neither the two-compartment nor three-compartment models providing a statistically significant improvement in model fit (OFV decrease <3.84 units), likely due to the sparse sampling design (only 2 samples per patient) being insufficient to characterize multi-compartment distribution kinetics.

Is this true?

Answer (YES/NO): YES